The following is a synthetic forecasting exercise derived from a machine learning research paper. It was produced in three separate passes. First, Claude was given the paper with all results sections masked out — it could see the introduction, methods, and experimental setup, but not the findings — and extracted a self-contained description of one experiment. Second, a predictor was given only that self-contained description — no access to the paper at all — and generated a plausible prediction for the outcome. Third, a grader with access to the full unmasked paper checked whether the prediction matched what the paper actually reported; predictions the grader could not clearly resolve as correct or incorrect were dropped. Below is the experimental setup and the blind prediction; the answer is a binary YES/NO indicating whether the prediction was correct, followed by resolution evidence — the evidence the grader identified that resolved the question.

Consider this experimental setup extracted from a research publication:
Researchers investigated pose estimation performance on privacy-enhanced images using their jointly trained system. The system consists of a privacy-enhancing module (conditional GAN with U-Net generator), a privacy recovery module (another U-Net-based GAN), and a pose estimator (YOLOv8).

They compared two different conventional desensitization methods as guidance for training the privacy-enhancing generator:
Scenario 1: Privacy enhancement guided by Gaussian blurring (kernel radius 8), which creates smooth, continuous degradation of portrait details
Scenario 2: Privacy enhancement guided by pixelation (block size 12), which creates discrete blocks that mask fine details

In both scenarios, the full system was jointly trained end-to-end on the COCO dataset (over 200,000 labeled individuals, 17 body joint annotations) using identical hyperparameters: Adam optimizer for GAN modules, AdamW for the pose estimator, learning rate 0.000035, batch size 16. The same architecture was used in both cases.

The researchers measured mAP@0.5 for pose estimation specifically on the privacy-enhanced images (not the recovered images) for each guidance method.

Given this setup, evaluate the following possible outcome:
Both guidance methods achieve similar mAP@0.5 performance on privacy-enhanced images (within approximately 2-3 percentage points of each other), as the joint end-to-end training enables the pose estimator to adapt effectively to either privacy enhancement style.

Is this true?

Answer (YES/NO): NO